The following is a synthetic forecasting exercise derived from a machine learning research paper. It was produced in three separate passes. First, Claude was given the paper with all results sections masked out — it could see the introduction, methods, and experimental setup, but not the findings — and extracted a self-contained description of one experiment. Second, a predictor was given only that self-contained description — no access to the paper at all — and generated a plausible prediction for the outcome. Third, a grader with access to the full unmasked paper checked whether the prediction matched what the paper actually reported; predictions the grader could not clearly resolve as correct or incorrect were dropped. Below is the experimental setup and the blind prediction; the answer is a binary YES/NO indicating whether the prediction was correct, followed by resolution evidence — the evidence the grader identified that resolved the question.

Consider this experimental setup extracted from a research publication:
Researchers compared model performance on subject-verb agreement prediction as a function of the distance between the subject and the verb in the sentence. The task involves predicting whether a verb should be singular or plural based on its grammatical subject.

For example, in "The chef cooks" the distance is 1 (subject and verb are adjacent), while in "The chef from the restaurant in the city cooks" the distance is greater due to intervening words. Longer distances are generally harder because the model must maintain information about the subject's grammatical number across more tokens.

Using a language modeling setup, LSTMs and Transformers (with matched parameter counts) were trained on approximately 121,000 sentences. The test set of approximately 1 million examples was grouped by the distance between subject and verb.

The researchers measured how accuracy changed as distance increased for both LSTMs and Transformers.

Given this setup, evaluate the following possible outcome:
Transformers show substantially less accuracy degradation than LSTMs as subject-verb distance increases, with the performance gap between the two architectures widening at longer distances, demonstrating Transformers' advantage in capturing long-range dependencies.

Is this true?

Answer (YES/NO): NO